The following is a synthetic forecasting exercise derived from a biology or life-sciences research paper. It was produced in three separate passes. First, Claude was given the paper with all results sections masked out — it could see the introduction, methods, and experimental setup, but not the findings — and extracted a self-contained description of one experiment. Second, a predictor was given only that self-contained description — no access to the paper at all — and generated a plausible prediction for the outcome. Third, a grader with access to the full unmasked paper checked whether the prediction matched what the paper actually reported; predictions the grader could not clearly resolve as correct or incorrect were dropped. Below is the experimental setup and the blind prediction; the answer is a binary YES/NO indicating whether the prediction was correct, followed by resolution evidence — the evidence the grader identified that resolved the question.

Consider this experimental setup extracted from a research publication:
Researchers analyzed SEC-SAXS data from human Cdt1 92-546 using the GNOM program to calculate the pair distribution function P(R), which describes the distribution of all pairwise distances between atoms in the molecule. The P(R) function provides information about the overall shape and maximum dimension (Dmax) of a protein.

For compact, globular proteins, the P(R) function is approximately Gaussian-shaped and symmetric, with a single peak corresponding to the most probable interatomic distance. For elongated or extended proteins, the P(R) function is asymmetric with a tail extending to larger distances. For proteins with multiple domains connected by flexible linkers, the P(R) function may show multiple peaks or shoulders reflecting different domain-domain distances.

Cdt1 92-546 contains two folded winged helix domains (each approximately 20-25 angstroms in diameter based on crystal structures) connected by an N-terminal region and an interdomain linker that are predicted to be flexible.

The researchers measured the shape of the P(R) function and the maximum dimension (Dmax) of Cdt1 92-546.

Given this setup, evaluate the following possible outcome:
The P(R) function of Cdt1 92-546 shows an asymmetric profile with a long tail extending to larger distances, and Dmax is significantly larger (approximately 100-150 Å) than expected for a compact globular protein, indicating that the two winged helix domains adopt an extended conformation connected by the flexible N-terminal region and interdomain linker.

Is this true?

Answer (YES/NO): NO